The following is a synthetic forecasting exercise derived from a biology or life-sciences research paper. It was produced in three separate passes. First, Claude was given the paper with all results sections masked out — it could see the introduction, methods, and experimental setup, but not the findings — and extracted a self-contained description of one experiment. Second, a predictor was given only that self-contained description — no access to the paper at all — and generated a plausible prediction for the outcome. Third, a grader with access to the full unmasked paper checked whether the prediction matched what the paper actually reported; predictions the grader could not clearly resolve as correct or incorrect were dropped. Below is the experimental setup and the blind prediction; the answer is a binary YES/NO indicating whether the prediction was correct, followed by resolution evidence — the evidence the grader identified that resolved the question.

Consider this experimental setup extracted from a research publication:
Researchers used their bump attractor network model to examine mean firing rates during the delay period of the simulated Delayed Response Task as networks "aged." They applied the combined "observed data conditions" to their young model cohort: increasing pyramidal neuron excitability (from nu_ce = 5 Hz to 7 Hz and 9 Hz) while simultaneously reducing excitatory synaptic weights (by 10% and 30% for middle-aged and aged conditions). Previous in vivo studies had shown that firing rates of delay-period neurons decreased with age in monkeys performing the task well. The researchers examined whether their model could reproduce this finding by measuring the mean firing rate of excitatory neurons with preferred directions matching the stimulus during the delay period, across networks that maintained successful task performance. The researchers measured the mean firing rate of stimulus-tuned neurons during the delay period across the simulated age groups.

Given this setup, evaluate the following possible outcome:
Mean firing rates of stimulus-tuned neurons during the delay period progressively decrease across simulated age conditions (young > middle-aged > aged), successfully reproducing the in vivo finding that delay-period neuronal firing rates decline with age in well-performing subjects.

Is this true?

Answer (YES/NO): NO